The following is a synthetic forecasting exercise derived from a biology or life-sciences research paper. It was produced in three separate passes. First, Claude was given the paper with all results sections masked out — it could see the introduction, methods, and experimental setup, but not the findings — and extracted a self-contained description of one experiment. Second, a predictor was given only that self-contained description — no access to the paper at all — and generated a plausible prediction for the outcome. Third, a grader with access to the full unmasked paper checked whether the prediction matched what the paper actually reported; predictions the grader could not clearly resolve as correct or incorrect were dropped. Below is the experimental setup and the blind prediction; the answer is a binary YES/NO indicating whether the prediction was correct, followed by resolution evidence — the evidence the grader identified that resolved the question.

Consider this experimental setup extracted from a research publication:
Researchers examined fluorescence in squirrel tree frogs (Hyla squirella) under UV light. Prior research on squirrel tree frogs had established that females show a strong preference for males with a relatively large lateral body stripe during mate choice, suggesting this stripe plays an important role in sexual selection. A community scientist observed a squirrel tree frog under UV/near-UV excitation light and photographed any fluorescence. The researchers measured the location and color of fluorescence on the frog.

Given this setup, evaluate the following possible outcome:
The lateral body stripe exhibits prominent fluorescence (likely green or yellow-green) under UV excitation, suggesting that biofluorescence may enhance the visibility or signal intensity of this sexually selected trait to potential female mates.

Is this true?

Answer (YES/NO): YES